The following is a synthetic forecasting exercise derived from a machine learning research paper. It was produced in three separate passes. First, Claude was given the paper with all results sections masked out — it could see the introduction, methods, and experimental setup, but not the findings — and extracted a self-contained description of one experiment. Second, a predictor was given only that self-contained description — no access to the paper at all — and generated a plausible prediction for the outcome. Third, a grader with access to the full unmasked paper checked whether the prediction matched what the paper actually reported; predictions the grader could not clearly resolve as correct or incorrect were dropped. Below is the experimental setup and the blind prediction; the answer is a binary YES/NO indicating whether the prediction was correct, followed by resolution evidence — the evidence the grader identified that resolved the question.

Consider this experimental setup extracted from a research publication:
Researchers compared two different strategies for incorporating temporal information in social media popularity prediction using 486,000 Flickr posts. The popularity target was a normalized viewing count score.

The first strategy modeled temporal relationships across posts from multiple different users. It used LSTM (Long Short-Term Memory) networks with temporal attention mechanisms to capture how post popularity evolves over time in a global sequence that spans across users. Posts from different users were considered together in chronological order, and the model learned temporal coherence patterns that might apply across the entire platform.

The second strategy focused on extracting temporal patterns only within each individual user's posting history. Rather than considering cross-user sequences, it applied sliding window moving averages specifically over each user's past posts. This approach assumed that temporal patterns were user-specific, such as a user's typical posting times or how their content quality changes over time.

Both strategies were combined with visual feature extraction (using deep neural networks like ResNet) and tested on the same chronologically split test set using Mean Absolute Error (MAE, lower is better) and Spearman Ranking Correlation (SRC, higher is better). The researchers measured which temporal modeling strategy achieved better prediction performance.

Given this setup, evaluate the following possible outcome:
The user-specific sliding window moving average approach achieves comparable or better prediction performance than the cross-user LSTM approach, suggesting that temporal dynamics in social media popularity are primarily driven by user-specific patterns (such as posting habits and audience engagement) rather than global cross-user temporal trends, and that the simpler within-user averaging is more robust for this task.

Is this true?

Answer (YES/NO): NO